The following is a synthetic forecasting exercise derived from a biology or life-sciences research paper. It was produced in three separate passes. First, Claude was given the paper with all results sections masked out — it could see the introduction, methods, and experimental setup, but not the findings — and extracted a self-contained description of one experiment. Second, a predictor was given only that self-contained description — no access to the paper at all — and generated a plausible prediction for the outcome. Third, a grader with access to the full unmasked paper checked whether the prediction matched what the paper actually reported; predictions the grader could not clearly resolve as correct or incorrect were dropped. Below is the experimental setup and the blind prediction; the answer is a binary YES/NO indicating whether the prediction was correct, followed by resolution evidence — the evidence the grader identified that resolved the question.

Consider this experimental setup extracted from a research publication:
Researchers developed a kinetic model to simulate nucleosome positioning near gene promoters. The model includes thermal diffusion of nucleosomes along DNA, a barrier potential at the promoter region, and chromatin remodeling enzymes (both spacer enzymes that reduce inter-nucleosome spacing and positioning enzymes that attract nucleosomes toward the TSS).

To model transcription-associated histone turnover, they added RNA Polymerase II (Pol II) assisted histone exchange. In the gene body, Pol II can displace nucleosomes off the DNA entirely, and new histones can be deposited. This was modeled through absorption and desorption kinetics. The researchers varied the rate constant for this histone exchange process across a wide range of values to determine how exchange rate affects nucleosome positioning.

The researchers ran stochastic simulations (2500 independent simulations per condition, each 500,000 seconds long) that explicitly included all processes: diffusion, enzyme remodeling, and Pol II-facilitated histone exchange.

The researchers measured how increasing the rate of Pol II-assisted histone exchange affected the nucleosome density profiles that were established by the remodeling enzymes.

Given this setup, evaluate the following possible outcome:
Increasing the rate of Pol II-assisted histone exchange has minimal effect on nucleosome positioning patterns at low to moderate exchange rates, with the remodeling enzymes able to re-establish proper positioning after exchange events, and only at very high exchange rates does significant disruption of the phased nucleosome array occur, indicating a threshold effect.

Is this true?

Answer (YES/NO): NO